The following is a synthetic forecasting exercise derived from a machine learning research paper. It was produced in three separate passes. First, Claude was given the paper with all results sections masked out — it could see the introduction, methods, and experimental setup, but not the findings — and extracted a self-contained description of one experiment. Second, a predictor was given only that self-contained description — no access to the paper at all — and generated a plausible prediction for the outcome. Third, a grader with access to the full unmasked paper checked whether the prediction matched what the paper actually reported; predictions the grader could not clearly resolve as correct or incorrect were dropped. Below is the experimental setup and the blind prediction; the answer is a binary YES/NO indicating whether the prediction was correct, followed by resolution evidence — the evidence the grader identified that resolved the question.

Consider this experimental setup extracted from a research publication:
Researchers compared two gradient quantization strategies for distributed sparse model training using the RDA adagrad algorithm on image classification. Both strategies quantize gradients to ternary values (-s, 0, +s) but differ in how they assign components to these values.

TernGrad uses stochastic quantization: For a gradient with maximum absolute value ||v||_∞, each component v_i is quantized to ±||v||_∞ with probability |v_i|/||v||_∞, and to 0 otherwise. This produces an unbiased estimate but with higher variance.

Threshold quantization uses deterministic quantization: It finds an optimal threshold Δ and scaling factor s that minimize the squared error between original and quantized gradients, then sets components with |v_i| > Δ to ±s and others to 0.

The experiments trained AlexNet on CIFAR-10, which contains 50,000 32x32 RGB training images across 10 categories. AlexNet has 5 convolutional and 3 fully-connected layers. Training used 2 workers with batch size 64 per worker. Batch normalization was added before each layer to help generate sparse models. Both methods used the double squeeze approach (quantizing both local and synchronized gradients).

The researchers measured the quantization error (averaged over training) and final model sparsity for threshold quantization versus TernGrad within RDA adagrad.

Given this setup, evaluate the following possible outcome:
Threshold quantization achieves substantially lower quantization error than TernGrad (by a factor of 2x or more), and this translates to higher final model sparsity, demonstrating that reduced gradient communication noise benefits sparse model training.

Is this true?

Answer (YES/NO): YES